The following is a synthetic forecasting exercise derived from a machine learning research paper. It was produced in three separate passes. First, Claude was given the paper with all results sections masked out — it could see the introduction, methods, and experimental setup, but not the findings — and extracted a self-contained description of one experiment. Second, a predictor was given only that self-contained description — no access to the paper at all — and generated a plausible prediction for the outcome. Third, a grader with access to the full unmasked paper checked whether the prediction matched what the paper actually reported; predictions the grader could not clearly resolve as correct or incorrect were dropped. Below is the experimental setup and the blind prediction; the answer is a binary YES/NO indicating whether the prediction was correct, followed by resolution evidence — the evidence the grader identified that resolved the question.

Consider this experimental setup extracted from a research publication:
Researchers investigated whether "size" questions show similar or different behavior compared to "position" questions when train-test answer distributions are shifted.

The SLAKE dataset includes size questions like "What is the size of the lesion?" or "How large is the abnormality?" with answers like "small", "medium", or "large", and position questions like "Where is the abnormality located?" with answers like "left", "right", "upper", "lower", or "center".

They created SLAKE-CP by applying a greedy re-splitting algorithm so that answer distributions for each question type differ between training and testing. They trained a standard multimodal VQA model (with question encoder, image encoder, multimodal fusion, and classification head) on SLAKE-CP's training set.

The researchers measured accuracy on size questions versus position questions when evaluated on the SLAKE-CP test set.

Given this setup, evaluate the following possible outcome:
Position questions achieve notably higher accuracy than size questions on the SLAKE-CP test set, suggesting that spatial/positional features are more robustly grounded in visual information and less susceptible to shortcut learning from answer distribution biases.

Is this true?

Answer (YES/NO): NO